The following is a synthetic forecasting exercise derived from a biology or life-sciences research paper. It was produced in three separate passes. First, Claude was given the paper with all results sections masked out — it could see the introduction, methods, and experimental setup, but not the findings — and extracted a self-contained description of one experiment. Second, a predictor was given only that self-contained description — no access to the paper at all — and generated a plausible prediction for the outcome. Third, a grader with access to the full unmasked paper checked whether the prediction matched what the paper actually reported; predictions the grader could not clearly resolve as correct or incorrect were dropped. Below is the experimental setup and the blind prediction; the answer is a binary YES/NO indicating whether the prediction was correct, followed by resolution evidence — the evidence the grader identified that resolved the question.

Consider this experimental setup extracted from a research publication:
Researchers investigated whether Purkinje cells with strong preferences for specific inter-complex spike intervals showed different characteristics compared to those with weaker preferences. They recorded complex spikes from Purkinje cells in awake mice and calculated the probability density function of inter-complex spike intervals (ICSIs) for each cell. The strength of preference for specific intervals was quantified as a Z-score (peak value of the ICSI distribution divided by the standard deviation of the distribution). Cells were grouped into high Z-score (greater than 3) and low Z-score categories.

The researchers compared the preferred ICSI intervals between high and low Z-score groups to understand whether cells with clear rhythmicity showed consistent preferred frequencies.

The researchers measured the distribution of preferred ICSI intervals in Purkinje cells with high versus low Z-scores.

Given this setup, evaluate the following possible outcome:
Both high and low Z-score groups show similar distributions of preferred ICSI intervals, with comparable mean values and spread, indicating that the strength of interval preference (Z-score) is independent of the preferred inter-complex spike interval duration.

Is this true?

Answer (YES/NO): NO